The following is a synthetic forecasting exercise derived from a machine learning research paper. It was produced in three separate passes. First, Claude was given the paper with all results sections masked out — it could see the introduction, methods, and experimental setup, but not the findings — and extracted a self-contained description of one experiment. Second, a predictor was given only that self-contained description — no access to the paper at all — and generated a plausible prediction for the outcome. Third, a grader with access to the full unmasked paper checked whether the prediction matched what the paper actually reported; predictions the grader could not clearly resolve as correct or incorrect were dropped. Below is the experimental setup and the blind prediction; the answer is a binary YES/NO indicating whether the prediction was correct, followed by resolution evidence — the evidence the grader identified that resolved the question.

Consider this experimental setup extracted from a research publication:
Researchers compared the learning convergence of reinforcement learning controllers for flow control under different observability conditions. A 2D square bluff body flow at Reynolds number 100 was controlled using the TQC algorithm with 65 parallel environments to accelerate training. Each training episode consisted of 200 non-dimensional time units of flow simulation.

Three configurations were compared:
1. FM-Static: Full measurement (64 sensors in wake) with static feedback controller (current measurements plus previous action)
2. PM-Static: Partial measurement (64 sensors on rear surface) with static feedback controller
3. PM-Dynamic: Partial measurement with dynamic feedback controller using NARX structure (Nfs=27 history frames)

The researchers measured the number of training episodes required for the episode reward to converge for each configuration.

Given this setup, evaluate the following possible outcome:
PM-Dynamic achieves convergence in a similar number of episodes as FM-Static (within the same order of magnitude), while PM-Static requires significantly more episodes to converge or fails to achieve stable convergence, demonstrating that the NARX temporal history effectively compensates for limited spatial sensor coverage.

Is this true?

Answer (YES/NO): YES